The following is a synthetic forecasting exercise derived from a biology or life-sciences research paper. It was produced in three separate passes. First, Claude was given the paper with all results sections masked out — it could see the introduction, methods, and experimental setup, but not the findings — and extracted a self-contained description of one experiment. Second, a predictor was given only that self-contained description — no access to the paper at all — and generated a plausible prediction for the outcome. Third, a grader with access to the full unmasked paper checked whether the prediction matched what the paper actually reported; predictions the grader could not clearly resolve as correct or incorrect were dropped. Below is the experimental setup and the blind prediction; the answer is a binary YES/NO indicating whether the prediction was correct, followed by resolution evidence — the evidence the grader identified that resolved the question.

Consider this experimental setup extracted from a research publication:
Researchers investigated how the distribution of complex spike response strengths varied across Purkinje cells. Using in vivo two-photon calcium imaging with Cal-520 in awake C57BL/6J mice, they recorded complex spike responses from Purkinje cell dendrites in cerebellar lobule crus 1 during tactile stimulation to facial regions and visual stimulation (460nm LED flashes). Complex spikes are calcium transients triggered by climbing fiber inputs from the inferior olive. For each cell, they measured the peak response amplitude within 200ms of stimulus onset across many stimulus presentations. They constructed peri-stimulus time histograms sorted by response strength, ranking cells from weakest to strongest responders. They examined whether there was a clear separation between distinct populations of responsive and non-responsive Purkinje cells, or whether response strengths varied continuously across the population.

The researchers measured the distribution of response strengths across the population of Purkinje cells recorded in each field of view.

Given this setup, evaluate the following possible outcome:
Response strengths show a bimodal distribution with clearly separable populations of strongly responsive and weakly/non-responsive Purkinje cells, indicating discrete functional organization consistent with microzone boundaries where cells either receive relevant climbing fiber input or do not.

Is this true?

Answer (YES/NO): NO